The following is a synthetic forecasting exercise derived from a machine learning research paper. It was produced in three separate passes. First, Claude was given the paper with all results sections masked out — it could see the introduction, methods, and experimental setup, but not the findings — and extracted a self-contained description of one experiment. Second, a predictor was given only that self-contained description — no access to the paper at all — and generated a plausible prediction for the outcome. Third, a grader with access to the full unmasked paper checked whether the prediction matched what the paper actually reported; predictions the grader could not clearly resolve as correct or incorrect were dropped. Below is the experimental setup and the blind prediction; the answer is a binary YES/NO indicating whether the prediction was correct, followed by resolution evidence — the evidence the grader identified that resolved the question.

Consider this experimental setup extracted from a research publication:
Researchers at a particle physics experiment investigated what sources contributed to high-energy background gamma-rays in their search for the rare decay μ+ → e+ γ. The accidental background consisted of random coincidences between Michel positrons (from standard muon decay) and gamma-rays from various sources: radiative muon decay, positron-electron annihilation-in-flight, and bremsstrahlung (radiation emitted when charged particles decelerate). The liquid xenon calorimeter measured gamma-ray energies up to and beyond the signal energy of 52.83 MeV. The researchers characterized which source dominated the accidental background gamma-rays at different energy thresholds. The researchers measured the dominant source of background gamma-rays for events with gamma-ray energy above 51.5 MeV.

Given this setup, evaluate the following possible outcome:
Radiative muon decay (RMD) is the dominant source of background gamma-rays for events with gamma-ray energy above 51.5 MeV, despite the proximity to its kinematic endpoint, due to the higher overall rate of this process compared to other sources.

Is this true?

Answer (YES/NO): NO